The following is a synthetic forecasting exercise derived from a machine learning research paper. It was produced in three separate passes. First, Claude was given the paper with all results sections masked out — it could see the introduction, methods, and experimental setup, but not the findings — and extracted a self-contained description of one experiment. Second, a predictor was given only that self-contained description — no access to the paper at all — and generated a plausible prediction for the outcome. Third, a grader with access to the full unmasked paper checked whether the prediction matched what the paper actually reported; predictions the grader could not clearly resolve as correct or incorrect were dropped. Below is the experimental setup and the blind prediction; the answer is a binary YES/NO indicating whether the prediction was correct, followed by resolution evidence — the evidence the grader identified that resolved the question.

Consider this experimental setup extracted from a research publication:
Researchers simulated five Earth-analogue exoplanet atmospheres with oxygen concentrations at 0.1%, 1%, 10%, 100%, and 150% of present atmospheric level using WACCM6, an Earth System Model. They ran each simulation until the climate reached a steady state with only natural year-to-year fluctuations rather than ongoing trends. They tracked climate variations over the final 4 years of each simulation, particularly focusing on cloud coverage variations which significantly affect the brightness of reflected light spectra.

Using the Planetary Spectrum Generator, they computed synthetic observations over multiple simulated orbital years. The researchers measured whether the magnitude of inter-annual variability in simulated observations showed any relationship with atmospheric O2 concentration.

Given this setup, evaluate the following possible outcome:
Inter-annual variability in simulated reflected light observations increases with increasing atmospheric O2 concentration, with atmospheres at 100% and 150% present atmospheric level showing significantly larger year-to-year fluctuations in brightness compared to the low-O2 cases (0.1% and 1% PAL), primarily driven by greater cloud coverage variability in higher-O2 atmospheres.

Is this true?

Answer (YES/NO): NO